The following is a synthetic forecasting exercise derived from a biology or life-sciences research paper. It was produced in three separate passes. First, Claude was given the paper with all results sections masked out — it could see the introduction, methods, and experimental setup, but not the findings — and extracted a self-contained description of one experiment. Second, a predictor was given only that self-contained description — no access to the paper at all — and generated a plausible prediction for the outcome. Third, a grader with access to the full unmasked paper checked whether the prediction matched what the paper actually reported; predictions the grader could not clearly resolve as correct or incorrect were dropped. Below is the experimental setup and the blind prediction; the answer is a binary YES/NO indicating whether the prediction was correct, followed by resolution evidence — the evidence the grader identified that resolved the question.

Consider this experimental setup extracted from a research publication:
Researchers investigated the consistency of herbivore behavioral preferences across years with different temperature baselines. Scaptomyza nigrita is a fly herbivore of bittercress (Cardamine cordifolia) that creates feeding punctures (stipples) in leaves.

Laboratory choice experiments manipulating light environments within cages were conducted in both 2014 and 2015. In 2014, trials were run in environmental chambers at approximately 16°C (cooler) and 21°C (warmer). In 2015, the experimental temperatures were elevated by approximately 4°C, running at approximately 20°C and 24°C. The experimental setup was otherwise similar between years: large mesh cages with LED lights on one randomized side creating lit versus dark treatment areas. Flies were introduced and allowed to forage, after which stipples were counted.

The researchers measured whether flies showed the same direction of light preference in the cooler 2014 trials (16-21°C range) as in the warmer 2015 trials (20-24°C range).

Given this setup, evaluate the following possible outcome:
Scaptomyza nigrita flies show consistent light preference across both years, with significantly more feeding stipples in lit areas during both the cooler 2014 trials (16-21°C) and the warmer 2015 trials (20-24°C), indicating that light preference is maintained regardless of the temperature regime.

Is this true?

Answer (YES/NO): YES